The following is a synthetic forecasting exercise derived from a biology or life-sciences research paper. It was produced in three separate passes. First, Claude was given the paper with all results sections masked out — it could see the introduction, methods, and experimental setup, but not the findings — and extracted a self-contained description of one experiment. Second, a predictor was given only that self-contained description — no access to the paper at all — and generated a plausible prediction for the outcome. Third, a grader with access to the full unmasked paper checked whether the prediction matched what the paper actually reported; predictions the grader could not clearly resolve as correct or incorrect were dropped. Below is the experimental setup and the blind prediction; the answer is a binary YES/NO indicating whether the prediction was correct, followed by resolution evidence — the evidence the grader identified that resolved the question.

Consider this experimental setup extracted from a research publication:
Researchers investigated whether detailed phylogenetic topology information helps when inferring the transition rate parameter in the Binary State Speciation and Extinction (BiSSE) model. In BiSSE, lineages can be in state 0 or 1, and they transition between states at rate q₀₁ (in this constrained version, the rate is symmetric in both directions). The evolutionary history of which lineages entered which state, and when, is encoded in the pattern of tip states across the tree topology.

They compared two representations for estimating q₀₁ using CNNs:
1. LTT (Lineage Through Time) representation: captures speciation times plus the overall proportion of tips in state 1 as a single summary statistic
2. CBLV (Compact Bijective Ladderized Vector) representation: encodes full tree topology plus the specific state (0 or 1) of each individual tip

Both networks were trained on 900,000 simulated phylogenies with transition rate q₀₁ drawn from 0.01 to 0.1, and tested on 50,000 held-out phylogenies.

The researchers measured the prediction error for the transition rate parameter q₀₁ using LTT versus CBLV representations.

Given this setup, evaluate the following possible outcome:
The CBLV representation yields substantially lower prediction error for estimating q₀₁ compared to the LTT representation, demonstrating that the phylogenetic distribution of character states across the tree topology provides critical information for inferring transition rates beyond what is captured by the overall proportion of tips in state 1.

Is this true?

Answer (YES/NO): YES